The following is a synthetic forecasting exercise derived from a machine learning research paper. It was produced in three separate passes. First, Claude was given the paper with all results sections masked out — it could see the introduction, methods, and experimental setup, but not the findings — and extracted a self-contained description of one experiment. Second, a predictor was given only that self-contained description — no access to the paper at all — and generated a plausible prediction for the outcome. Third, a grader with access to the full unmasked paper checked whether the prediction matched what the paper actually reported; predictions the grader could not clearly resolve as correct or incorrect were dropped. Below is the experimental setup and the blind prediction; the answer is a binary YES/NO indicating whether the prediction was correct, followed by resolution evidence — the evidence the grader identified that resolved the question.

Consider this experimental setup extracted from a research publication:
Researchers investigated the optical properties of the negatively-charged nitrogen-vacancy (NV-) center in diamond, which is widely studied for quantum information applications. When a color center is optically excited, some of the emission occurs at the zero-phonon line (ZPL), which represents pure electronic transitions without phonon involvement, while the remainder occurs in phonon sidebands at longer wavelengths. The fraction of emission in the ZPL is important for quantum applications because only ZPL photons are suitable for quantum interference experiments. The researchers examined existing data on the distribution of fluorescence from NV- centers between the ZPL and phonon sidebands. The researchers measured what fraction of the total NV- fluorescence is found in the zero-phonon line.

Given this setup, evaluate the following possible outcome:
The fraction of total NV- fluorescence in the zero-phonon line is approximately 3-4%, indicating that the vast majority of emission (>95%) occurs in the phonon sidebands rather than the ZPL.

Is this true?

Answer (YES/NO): YES